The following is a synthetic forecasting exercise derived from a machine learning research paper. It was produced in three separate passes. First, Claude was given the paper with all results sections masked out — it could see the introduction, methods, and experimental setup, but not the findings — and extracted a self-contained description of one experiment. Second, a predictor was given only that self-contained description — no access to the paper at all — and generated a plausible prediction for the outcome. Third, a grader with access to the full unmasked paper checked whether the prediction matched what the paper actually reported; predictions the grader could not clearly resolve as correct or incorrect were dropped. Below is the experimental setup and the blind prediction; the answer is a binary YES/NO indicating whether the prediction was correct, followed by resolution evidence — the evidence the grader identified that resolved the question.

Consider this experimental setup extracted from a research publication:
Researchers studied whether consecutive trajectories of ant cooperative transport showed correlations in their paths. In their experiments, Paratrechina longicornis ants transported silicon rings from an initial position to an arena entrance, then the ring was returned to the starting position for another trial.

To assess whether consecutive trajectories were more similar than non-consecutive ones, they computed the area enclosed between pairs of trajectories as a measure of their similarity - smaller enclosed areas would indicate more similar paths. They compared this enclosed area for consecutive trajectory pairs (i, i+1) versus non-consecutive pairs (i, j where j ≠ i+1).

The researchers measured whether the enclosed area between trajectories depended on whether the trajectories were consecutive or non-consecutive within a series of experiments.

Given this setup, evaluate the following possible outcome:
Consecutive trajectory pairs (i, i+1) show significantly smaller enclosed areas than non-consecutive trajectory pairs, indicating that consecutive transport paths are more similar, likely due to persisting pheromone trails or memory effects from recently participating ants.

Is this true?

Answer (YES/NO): NO